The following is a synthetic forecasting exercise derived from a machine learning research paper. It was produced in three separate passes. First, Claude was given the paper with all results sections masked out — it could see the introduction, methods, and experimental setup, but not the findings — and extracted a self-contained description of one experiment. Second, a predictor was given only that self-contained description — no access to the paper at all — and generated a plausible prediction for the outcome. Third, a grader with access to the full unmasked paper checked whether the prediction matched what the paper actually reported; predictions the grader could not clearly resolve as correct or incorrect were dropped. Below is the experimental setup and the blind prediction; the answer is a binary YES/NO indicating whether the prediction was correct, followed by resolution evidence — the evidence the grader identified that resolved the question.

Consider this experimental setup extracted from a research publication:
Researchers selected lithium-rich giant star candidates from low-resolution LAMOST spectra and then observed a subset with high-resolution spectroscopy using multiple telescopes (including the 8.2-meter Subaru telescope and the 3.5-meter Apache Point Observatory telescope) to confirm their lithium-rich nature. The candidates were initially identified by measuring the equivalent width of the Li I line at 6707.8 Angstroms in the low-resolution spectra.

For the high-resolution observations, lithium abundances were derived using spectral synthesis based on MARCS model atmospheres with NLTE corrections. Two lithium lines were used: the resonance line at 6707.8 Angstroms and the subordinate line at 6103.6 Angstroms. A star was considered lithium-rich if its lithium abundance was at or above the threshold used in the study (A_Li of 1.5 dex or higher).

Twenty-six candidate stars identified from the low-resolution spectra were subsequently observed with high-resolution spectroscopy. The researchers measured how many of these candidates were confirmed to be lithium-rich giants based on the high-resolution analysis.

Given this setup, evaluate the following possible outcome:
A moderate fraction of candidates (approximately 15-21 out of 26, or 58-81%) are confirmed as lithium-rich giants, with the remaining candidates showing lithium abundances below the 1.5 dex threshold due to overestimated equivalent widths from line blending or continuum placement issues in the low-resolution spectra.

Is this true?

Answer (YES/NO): NO